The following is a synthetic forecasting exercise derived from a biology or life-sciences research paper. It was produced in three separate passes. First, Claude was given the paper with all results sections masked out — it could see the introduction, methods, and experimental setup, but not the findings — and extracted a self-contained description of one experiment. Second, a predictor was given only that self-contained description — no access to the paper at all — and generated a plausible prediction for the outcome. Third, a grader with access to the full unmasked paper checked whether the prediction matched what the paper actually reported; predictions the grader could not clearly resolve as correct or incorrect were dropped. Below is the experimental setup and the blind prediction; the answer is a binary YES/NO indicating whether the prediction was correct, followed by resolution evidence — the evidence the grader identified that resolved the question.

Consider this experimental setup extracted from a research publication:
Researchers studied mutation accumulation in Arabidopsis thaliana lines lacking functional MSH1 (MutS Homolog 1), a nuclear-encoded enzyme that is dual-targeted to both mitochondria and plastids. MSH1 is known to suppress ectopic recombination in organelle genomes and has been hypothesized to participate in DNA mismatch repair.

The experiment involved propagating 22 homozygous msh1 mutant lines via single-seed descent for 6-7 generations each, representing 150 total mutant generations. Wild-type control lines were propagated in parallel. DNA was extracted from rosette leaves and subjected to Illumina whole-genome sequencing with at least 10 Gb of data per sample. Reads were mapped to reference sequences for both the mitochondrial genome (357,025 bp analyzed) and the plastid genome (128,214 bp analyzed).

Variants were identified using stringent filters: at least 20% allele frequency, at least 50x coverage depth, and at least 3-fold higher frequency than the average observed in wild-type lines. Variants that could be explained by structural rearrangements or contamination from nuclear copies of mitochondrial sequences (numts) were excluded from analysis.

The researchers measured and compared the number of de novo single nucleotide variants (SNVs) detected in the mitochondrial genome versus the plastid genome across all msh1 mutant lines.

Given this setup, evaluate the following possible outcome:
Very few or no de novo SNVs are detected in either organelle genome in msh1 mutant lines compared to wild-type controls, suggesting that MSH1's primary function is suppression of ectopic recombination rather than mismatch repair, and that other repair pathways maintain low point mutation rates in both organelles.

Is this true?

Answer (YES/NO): NO